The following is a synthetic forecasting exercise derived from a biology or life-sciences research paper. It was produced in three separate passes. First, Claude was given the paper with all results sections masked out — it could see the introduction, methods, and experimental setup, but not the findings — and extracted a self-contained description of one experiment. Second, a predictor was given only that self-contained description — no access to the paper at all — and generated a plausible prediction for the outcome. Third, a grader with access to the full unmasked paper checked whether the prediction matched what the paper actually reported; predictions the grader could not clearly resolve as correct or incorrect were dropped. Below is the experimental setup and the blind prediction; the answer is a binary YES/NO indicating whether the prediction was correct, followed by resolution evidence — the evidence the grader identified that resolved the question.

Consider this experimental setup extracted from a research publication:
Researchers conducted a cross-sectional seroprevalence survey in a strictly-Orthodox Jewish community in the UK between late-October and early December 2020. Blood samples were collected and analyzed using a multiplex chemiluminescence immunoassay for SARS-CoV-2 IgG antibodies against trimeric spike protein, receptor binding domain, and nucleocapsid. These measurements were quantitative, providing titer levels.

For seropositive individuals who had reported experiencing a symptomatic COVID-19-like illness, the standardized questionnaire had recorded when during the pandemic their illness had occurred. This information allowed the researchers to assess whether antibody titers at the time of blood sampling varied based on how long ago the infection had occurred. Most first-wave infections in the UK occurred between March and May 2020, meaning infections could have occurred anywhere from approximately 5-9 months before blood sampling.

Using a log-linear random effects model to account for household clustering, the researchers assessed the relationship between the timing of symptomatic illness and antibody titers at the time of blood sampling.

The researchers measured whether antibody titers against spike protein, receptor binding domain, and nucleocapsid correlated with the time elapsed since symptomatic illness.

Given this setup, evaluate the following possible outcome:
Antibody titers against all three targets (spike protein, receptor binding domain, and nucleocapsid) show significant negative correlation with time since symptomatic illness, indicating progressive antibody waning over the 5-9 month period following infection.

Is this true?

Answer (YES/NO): NO